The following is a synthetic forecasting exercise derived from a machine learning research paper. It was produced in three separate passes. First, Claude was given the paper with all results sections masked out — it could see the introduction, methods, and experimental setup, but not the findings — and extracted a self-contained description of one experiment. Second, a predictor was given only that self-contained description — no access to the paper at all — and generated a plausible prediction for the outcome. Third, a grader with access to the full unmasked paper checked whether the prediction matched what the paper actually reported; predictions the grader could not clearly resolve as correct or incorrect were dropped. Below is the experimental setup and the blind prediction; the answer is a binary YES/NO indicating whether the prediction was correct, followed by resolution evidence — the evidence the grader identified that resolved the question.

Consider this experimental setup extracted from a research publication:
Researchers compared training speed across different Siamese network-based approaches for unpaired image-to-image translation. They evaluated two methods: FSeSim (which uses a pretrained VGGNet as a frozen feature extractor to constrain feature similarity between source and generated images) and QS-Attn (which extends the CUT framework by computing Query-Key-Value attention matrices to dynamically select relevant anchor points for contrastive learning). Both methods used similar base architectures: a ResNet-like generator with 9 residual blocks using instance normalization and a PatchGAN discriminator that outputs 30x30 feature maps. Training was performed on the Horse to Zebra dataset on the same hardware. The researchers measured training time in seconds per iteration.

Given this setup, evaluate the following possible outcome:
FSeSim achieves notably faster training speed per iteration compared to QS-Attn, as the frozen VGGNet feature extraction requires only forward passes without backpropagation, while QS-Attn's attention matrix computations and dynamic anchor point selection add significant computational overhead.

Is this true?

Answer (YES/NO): YES